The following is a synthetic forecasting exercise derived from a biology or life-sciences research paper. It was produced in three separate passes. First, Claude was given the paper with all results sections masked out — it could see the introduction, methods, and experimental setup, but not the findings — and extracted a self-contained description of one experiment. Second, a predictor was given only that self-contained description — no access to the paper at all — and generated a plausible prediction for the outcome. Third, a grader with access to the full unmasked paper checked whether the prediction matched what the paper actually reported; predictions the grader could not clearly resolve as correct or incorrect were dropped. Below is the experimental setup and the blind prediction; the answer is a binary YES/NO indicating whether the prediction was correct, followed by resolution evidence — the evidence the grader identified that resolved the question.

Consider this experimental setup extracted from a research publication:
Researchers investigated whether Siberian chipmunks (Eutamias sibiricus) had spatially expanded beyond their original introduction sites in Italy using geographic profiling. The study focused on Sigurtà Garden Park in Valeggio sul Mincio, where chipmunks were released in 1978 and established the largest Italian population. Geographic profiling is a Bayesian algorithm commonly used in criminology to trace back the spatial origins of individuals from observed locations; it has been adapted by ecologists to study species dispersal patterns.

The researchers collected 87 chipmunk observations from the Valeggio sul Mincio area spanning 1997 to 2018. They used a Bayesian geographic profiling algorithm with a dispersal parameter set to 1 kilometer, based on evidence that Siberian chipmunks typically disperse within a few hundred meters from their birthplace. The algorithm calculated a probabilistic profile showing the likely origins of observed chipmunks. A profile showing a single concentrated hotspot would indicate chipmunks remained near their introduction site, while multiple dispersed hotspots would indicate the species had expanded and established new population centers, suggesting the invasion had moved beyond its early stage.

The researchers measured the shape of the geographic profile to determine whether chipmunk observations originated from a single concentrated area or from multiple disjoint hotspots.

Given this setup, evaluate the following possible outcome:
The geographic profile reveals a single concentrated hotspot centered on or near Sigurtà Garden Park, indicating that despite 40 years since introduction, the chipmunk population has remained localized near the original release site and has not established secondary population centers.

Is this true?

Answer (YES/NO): NO